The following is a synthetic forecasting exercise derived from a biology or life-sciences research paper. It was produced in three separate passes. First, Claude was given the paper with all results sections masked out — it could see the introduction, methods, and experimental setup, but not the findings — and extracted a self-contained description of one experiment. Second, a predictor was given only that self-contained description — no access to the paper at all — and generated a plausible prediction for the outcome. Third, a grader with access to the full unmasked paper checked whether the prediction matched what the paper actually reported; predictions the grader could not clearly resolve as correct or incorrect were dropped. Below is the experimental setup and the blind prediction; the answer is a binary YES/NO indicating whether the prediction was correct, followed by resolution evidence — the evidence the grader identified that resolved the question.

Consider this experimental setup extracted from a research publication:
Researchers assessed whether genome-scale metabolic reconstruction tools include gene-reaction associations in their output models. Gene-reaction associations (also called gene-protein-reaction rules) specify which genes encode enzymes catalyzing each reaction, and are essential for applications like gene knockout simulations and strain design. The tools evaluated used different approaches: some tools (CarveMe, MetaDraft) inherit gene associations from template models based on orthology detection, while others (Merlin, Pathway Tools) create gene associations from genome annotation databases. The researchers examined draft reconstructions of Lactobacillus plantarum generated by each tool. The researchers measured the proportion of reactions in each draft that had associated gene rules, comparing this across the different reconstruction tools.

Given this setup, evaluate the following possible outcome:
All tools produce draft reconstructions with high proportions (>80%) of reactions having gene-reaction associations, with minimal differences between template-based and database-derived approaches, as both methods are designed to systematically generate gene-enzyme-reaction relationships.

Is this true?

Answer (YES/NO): NO